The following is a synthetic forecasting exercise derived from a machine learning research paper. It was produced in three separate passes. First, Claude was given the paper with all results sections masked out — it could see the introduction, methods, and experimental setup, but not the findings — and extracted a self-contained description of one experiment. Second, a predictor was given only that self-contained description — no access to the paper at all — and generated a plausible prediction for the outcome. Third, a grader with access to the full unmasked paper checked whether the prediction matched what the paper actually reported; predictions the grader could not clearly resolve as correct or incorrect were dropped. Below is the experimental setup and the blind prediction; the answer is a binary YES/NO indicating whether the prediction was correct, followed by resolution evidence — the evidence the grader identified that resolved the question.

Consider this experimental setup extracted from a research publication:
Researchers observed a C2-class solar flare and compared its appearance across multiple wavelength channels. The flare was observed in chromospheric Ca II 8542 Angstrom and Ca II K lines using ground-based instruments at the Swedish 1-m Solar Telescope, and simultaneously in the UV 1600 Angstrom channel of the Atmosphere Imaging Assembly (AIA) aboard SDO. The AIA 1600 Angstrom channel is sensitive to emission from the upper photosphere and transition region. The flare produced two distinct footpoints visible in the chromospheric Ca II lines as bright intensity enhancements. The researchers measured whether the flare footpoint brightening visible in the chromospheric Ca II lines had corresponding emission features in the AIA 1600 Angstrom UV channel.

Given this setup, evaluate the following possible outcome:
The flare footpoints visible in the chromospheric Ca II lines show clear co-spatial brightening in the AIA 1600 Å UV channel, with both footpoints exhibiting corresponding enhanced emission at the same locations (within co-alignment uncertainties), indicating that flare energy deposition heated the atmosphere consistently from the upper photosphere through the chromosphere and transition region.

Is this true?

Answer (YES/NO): YES